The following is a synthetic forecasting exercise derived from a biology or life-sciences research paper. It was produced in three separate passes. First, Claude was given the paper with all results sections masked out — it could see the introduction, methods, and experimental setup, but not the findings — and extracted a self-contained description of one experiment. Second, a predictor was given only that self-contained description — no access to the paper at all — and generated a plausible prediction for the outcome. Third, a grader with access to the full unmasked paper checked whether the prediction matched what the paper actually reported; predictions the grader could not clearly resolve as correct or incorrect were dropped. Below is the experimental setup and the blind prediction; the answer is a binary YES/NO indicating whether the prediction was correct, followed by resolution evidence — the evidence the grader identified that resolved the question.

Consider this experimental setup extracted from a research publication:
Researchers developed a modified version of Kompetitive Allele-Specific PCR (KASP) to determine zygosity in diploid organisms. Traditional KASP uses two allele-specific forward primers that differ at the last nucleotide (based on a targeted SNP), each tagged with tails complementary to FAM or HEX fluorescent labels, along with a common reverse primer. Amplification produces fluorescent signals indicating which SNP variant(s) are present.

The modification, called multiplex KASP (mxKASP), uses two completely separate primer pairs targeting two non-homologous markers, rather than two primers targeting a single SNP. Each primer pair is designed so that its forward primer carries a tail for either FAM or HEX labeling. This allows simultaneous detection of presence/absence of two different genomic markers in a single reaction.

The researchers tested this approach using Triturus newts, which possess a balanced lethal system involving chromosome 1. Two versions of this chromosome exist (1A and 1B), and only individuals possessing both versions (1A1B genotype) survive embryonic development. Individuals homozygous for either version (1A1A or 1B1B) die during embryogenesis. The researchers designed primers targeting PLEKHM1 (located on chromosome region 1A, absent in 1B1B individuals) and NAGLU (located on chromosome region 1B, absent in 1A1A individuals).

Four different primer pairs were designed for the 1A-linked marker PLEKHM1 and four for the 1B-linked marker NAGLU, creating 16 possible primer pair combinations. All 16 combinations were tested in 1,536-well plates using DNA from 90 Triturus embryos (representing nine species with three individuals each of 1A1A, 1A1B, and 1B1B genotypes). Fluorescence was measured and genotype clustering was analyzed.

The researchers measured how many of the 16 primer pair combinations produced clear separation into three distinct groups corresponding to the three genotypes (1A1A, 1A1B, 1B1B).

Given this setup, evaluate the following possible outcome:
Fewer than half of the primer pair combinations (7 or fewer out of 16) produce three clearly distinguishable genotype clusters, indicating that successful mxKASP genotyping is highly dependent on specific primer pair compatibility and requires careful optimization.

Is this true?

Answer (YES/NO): YES